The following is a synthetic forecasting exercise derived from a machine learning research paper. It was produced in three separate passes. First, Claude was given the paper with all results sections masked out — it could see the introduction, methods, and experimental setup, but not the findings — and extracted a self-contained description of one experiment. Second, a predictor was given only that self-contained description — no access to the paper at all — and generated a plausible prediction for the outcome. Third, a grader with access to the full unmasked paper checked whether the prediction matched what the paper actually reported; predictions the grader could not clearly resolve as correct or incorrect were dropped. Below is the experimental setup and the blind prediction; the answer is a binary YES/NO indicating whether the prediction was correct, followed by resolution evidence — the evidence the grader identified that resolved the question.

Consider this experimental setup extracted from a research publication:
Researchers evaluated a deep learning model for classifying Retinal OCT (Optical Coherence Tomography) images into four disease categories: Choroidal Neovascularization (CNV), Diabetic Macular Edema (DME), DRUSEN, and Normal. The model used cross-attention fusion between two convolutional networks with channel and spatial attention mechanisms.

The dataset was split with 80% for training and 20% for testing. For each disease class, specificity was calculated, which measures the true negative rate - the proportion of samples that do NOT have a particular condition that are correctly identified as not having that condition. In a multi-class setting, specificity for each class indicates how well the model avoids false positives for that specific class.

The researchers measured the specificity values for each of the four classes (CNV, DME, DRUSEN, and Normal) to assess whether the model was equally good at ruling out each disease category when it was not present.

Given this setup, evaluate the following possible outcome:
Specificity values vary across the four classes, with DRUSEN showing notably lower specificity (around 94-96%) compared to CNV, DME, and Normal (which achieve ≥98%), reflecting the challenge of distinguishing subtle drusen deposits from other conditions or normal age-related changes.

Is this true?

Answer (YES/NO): NO